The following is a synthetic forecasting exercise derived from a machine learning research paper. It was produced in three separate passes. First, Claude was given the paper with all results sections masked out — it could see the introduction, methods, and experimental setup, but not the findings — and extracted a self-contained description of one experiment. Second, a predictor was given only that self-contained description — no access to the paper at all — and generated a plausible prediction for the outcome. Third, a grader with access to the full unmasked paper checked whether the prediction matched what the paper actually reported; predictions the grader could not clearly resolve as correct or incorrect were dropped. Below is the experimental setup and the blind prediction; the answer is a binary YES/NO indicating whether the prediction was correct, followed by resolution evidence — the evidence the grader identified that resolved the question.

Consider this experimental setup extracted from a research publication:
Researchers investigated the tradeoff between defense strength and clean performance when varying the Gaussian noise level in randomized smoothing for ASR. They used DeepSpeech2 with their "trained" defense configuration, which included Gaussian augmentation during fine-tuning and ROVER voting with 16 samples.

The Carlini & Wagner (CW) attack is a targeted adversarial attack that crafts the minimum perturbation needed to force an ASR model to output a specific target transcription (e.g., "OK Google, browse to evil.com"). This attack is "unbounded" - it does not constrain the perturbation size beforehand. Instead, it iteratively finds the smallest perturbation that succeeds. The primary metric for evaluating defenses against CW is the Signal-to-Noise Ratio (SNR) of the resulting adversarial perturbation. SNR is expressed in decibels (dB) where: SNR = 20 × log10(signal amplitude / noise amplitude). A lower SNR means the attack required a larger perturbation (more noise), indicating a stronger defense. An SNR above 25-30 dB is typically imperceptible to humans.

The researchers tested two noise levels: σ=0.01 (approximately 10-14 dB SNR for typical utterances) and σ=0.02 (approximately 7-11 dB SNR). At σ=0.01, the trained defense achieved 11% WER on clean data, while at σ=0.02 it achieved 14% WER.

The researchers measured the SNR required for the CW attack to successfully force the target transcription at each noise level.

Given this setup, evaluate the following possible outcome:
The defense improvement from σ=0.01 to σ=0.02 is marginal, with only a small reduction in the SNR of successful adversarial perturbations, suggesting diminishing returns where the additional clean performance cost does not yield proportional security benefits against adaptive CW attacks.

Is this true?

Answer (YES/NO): NO